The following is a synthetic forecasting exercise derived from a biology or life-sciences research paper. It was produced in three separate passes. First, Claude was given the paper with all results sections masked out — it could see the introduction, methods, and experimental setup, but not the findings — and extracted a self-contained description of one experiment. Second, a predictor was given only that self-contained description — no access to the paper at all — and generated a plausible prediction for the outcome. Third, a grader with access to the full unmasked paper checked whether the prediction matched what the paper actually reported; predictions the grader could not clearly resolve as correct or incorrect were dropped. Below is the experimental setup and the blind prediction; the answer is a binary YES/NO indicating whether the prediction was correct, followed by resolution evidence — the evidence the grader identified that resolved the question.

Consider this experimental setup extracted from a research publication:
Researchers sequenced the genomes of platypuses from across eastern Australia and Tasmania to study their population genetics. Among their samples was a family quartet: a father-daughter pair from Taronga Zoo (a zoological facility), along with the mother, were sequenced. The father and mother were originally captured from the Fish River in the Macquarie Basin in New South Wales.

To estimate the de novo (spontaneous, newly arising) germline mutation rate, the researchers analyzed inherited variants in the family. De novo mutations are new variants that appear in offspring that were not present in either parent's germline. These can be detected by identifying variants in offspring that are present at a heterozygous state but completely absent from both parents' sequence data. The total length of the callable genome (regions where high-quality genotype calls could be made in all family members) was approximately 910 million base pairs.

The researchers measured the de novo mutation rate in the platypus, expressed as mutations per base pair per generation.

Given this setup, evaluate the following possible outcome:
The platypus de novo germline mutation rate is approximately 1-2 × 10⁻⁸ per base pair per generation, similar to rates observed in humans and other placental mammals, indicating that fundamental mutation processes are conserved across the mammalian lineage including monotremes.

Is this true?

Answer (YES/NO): NO